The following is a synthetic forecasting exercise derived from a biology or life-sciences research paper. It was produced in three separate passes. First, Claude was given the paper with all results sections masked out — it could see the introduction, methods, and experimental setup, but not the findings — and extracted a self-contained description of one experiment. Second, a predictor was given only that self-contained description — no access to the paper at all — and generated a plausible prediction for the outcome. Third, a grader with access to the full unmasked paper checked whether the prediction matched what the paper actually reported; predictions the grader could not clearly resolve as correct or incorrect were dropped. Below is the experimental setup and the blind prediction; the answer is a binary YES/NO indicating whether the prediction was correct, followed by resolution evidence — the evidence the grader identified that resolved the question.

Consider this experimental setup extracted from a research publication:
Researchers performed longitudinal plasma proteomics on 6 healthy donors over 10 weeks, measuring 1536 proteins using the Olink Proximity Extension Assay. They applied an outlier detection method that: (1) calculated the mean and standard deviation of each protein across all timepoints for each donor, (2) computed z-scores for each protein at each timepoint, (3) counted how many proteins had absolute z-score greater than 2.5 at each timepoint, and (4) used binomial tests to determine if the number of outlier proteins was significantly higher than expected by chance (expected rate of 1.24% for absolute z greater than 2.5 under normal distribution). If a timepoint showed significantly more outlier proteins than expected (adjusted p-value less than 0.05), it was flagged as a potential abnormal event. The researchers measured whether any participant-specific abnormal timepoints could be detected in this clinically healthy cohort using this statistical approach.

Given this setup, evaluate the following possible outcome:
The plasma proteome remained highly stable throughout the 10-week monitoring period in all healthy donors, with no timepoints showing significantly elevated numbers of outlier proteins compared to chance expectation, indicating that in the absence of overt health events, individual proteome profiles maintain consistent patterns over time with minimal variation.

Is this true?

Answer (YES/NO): NO